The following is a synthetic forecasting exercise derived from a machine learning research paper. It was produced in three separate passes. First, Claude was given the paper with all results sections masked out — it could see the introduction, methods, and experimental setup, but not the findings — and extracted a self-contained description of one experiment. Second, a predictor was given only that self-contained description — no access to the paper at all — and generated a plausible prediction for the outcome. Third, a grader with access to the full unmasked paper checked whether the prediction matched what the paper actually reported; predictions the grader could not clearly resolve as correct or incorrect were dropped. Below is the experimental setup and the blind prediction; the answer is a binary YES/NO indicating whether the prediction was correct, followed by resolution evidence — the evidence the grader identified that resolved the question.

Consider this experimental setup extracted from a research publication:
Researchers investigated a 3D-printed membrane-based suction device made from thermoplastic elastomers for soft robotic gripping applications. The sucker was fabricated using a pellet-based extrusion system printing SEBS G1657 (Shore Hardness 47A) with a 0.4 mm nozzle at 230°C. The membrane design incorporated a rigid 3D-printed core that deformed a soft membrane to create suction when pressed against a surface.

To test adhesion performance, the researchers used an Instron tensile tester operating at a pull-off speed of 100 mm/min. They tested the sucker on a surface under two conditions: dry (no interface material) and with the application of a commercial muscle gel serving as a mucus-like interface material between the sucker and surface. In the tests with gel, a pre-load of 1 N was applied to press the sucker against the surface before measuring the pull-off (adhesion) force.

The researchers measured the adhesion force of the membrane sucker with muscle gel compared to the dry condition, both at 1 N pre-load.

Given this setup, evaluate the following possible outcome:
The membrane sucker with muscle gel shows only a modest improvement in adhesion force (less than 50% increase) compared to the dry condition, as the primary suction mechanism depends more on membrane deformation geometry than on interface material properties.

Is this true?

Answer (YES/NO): NO